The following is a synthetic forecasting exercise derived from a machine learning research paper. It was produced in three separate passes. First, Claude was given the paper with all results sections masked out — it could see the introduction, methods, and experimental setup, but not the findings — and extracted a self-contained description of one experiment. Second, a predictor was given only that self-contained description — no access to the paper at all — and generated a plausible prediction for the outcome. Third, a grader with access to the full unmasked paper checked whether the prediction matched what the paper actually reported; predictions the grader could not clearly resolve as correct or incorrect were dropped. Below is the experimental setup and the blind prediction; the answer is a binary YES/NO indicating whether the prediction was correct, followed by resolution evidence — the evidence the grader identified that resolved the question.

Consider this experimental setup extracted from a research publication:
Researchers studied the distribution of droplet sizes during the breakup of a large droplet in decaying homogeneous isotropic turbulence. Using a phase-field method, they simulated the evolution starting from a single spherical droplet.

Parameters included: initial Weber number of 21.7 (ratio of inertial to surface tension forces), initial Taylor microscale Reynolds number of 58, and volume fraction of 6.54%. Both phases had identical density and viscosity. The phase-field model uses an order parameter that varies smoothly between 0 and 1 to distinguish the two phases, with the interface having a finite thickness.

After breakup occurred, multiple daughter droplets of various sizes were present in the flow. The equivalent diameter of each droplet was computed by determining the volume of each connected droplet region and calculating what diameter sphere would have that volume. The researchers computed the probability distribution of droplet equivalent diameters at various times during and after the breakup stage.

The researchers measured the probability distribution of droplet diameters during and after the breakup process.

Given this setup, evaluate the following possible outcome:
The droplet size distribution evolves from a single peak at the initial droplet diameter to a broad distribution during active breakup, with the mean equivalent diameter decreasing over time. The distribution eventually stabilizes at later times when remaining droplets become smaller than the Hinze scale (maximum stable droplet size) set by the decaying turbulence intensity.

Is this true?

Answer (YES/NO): NO